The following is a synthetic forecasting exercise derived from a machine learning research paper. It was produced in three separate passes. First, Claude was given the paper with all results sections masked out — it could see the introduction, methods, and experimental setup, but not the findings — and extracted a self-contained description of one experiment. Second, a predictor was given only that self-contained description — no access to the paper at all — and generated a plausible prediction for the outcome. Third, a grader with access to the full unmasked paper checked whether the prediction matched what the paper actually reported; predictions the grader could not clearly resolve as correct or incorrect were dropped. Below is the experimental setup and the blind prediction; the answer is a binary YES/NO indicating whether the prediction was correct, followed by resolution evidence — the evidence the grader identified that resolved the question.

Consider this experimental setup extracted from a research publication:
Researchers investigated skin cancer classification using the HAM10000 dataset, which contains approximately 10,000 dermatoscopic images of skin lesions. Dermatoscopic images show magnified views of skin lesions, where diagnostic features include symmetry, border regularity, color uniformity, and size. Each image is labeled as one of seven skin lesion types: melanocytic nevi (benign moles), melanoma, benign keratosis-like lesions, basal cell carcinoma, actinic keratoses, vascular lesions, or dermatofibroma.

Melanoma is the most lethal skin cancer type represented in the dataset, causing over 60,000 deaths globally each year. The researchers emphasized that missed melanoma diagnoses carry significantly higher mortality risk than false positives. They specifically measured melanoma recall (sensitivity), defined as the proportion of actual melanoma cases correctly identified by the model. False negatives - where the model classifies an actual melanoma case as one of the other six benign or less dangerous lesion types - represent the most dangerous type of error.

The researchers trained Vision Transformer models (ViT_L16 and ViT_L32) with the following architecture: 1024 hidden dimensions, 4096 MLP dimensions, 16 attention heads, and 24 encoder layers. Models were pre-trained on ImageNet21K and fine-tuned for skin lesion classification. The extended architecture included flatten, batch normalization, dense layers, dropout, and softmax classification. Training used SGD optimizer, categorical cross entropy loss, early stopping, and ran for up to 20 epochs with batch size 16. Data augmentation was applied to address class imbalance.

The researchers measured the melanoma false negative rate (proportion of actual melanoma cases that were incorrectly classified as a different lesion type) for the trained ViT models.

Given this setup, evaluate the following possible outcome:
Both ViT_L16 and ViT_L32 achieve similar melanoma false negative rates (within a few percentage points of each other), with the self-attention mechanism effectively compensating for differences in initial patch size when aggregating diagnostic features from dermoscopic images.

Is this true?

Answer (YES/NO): YES